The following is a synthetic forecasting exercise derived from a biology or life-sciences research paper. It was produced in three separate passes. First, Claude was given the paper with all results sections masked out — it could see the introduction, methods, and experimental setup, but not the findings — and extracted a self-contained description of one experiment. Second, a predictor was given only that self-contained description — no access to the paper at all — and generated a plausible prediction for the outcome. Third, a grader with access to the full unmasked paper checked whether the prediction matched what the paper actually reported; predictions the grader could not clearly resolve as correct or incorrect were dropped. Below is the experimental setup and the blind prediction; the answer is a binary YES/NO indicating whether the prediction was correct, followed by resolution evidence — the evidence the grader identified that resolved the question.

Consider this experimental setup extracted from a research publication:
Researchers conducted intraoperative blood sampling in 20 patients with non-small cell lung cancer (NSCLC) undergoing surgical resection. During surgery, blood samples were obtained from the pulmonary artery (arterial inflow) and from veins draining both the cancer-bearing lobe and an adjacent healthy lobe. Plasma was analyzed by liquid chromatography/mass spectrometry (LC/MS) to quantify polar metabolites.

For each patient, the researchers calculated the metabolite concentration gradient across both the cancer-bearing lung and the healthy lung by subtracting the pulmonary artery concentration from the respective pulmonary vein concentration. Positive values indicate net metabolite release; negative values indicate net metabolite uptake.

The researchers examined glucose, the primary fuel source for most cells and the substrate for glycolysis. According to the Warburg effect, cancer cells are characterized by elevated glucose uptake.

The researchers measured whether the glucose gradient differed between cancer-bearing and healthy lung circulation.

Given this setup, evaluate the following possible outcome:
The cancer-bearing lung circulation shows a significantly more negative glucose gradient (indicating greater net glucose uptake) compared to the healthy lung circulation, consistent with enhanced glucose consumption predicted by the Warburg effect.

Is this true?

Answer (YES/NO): NO